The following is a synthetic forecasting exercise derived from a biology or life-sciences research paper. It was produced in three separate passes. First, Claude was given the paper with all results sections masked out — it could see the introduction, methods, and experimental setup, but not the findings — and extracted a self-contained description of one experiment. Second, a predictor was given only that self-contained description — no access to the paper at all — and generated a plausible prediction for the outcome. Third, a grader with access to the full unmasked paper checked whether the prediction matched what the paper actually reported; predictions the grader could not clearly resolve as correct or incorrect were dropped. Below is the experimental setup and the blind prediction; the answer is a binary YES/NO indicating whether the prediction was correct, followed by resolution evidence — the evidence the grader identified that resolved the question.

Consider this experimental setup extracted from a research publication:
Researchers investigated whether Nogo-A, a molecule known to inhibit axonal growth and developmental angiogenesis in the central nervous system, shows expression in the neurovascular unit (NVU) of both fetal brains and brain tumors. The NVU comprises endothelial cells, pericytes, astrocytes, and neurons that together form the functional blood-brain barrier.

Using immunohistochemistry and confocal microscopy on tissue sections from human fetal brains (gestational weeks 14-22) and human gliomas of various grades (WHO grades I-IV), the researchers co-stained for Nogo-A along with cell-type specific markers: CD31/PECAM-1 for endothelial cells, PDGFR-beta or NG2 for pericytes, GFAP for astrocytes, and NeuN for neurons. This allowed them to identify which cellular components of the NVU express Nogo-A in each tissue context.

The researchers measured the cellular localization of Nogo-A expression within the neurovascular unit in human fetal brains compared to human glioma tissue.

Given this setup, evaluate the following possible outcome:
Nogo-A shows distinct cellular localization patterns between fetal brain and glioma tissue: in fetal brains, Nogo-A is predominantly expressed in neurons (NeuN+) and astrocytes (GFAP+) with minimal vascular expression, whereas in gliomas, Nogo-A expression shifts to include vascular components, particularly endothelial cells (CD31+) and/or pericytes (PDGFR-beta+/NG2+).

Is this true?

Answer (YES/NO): NO